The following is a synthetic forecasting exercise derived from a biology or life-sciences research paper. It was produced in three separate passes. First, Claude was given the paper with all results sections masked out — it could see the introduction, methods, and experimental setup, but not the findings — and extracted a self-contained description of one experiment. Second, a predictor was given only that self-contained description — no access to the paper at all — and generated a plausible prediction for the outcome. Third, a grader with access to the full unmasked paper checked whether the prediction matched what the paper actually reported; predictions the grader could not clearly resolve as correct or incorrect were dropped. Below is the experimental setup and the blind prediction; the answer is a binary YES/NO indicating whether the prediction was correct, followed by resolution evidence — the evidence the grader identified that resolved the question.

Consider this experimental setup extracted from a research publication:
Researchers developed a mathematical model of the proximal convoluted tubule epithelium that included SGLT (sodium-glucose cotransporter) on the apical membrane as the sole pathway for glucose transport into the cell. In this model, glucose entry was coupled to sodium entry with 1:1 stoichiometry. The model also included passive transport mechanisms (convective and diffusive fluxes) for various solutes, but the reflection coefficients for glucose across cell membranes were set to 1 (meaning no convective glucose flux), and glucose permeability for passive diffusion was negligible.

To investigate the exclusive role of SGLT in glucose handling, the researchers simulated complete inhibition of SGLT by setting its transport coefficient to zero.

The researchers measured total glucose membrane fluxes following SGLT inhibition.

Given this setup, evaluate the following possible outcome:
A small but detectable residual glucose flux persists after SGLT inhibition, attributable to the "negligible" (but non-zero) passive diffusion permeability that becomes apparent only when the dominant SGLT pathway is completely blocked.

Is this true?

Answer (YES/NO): NO